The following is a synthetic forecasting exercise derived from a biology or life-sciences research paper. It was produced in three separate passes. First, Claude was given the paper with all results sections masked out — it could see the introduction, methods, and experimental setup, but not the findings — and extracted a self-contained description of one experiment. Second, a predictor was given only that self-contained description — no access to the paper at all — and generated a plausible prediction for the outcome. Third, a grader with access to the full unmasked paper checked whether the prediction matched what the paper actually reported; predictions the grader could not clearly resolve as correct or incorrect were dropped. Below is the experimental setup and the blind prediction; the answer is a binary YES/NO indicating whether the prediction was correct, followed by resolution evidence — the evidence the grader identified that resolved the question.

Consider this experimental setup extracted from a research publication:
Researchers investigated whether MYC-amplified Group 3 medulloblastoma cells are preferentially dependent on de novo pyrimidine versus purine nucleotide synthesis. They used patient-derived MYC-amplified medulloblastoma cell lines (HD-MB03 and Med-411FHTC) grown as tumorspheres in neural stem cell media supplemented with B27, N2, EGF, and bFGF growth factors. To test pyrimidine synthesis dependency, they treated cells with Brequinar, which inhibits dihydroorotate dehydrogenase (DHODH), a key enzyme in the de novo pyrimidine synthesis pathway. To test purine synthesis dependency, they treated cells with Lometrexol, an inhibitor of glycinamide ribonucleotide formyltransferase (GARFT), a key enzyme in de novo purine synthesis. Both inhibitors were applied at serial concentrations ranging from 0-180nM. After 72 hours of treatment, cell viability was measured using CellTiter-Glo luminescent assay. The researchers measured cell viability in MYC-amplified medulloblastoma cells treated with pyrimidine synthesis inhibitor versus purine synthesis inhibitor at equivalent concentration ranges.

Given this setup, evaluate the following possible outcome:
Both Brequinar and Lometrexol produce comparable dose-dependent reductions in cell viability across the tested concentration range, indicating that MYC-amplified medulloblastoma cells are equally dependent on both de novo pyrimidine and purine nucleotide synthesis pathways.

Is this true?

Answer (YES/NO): NO